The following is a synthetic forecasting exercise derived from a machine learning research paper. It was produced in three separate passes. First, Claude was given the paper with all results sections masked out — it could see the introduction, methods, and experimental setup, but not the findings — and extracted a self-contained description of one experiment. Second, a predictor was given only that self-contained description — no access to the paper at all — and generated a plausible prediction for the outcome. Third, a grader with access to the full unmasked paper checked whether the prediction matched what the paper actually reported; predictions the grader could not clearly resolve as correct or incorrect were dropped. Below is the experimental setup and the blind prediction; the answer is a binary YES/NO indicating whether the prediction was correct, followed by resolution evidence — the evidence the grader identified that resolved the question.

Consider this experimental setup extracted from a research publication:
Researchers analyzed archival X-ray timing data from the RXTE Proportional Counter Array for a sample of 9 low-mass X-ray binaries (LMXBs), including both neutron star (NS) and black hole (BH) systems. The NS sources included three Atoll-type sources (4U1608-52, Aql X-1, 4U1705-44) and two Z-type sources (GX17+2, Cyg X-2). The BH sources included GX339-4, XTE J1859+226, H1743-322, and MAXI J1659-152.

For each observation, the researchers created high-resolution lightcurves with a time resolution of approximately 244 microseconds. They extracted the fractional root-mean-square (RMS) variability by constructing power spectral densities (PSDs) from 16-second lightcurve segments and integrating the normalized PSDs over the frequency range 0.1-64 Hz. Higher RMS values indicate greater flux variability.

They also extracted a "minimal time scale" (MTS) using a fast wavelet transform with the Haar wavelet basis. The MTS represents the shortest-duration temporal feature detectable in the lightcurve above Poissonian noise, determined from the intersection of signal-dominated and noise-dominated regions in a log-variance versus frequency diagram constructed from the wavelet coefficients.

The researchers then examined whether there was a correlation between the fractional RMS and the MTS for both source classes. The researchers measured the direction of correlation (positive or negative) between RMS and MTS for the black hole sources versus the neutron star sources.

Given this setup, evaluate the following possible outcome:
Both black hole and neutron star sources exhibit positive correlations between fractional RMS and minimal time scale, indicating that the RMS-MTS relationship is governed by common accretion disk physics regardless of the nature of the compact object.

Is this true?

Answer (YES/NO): NO